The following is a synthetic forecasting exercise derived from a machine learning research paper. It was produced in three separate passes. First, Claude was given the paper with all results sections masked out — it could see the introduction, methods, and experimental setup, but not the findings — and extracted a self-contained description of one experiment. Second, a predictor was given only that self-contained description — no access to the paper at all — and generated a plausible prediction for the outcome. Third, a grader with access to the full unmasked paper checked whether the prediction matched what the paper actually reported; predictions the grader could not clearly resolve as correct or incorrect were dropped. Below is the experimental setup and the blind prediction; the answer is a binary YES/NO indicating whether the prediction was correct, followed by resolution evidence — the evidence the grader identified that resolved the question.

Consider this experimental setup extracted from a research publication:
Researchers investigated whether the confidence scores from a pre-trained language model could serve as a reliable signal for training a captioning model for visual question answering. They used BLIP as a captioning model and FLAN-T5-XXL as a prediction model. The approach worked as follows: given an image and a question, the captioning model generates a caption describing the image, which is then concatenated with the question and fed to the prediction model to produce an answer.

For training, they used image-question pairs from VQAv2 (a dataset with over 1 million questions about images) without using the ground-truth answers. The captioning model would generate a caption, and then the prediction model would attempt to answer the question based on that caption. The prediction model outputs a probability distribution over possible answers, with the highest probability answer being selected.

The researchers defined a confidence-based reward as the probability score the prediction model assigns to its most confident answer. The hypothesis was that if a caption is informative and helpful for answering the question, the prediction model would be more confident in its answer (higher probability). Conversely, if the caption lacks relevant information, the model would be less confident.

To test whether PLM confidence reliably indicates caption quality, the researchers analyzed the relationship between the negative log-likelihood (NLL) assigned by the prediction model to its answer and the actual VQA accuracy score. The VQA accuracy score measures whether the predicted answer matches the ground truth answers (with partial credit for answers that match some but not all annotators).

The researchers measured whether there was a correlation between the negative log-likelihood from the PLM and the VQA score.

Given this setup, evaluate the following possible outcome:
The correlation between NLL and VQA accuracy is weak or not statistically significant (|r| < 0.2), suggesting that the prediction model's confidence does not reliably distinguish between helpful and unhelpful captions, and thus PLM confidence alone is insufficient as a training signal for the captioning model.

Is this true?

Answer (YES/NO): NO